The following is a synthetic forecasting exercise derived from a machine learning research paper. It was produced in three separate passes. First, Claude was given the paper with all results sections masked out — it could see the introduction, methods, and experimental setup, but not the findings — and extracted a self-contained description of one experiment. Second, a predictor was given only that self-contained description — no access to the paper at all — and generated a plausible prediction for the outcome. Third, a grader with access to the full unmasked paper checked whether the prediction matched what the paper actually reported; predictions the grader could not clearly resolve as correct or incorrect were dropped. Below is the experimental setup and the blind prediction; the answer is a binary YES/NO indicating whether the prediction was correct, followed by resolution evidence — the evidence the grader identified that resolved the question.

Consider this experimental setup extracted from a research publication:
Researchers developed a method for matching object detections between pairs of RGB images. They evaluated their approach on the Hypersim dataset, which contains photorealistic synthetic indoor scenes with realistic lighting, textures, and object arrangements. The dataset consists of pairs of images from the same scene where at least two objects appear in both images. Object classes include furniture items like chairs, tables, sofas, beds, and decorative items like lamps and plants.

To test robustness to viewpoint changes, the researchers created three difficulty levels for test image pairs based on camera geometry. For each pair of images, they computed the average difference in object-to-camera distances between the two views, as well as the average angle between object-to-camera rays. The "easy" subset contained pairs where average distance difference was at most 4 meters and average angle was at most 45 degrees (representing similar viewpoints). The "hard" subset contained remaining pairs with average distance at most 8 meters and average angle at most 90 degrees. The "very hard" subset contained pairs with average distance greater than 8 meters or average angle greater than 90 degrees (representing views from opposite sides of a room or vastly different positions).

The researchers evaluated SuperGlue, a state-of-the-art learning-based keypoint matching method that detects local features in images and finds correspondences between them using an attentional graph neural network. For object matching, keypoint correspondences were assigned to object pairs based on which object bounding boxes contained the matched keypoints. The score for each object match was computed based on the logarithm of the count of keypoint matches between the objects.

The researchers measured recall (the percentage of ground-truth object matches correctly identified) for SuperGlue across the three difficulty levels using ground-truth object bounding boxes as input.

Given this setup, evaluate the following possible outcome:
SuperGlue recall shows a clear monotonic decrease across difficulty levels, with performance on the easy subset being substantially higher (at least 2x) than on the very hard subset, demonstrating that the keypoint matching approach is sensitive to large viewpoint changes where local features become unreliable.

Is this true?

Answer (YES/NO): YES